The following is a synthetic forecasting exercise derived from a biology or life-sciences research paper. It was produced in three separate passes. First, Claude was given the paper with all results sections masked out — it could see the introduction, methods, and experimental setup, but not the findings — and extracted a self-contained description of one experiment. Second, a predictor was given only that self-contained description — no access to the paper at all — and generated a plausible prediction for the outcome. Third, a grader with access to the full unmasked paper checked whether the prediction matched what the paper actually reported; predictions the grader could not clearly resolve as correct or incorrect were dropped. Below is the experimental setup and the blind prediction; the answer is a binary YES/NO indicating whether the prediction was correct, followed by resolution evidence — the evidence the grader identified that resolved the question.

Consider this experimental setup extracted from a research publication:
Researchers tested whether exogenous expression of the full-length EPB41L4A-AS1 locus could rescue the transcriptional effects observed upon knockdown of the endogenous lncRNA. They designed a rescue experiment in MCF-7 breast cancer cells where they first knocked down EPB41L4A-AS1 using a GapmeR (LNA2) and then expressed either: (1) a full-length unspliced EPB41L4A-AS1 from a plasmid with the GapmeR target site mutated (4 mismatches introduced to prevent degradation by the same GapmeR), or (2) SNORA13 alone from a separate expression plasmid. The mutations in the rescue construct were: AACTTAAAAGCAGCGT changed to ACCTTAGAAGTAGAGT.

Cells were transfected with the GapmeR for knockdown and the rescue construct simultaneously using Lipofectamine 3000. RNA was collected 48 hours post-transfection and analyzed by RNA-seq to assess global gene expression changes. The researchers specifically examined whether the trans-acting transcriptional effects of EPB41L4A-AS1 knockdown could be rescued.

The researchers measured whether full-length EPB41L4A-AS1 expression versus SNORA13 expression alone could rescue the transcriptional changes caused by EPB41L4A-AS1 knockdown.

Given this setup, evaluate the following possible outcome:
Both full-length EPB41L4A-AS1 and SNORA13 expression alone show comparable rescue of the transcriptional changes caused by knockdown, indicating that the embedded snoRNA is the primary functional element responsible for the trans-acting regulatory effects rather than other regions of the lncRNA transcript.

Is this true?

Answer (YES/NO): NO